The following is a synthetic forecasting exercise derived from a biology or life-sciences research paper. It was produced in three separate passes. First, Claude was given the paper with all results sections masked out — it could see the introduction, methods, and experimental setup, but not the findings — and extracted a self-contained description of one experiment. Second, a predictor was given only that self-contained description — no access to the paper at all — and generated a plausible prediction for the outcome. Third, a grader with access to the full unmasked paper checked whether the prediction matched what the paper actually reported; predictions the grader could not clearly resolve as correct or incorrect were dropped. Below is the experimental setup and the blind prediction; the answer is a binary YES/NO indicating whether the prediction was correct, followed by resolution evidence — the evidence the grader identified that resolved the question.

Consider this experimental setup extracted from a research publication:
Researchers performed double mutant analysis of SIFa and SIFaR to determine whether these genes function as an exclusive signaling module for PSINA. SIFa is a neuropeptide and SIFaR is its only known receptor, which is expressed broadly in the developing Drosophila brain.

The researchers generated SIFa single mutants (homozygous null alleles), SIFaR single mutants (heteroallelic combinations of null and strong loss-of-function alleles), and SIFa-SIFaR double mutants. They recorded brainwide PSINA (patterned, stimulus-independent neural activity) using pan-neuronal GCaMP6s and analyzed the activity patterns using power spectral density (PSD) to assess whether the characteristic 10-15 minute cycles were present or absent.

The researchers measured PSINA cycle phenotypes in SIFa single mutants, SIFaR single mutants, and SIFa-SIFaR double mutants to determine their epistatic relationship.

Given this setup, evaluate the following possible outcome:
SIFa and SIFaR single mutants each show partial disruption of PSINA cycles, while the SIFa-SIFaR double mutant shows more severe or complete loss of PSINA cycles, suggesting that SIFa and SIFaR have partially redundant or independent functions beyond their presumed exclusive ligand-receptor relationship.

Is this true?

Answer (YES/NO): NO